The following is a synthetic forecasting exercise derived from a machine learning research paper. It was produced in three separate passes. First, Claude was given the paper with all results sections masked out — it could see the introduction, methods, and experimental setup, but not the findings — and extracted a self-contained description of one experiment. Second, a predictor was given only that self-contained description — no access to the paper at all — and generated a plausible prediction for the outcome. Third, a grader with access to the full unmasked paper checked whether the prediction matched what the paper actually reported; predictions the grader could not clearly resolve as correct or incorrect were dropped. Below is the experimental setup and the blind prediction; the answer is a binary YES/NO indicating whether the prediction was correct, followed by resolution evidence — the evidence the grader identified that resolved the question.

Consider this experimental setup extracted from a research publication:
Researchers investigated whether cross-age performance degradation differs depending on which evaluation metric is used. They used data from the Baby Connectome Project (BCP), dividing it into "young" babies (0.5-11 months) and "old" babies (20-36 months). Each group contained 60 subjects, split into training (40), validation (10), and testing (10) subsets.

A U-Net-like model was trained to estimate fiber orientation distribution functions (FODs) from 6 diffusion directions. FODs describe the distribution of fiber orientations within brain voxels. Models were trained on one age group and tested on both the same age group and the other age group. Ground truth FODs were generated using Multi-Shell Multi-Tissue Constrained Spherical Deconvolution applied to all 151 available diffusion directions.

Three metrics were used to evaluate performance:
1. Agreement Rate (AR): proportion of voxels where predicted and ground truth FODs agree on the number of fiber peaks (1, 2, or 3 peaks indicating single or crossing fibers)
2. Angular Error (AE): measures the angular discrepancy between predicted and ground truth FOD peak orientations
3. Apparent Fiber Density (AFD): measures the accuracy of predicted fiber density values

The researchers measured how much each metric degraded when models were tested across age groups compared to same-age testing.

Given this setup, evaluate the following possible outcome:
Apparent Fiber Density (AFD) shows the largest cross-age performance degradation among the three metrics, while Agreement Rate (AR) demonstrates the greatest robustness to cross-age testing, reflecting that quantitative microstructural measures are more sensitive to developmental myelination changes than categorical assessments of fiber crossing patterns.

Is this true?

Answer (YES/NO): NO